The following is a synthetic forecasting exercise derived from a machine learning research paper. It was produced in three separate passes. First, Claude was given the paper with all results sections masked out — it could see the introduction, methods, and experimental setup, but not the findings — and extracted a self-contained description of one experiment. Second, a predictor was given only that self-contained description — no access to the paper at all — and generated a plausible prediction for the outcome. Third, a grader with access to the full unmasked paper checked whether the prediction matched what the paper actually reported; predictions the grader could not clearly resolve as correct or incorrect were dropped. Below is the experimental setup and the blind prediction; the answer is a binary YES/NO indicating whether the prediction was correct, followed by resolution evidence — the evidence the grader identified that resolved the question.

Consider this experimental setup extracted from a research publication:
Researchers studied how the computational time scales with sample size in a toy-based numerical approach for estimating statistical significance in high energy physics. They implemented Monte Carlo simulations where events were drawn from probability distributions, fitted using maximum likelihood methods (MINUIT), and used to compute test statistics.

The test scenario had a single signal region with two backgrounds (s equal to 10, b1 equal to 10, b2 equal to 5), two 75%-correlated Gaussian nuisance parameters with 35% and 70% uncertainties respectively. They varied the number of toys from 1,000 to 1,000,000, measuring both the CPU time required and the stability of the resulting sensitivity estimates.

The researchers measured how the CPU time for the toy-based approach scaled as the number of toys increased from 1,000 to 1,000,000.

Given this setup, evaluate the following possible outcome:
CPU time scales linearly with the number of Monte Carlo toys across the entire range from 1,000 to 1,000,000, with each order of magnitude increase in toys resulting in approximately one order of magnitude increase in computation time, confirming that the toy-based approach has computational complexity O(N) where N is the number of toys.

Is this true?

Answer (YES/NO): NO